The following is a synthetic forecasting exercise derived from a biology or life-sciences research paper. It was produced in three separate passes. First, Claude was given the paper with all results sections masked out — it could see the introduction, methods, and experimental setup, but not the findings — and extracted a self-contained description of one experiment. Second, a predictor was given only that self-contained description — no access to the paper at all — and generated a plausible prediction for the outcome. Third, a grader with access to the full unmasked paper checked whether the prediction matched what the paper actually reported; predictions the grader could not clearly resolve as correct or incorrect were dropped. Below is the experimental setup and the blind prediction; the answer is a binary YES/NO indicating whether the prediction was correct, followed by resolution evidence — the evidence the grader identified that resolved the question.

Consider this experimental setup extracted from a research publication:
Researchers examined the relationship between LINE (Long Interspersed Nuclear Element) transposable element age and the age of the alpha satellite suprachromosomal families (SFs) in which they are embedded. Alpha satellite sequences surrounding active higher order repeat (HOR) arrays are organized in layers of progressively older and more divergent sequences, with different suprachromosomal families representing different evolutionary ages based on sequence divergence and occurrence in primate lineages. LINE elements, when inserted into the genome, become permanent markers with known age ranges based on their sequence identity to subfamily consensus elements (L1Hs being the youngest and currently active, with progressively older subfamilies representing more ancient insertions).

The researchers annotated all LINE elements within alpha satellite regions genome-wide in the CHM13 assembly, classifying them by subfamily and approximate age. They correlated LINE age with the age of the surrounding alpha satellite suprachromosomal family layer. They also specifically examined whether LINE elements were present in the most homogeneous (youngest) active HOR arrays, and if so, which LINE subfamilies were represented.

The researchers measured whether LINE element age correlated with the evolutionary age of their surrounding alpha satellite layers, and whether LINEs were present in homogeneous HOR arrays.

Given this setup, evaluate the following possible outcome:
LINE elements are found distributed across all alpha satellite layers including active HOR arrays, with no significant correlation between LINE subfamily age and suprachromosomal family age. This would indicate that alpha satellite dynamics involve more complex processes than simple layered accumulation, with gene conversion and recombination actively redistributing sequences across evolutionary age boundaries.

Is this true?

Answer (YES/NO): NO